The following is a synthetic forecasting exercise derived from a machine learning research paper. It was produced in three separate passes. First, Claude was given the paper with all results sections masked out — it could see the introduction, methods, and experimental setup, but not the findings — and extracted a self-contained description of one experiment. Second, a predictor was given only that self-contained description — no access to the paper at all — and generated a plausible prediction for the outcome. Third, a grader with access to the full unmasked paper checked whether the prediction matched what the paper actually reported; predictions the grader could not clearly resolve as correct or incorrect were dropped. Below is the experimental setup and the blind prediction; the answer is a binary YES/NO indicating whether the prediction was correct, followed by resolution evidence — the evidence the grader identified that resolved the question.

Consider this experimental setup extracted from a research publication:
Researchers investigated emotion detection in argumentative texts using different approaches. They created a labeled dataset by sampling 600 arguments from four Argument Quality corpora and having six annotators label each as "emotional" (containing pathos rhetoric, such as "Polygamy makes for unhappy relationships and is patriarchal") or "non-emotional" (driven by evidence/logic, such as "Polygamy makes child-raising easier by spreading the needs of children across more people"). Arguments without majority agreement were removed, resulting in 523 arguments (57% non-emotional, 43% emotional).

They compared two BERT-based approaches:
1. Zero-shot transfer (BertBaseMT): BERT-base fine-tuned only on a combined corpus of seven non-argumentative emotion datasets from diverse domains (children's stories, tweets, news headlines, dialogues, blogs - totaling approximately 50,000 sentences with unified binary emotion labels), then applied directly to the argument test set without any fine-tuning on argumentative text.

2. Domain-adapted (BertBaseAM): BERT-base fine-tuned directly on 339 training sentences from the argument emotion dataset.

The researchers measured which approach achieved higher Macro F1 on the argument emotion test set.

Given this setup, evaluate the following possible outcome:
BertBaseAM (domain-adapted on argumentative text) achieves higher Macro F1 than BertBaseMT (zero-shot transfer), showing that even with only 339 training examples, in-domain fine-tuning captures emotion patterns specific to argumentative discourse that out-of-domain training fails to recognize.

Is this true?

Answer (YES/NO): YES